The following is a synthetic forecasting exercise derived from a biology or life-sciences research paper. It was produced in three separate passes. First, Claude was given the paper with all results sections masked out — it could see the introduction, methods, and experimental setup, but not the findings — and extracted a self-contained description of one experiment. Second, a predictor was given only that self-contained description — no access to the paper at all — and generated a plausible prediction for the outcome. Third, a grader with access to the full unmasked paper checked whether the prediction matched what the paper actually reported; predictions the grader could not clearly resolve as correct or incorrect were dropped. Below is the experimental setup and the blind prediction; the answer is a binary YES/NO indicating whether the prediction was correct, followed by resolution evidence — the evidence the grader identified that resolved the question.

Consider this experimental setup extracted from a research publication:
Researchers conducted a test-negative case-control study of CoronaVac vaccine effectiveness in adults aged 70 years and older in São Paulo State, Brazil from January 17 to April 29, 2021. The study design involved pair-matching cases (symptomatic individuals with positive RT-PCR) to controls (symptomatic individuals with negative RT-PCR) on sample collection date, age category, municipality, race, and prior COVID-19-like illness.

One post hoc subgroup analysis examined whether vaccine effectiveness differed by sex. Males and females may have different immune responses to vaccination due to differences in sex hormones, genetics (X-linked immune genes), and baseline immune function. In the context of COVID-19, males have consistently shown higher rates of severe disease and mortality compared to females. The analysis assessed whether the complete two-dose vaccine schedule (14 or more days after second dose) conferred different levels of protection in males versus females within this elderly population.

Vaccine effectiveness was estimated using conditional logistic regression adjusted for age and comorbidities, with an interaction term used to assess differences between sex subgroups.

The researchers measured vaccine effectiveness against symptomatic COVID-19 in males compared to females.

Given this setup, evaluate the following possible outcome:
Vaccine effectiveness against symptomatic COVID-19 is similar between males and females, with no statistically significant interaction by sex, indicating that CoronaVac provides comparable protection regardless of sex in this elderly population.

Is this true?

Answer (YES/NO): YES